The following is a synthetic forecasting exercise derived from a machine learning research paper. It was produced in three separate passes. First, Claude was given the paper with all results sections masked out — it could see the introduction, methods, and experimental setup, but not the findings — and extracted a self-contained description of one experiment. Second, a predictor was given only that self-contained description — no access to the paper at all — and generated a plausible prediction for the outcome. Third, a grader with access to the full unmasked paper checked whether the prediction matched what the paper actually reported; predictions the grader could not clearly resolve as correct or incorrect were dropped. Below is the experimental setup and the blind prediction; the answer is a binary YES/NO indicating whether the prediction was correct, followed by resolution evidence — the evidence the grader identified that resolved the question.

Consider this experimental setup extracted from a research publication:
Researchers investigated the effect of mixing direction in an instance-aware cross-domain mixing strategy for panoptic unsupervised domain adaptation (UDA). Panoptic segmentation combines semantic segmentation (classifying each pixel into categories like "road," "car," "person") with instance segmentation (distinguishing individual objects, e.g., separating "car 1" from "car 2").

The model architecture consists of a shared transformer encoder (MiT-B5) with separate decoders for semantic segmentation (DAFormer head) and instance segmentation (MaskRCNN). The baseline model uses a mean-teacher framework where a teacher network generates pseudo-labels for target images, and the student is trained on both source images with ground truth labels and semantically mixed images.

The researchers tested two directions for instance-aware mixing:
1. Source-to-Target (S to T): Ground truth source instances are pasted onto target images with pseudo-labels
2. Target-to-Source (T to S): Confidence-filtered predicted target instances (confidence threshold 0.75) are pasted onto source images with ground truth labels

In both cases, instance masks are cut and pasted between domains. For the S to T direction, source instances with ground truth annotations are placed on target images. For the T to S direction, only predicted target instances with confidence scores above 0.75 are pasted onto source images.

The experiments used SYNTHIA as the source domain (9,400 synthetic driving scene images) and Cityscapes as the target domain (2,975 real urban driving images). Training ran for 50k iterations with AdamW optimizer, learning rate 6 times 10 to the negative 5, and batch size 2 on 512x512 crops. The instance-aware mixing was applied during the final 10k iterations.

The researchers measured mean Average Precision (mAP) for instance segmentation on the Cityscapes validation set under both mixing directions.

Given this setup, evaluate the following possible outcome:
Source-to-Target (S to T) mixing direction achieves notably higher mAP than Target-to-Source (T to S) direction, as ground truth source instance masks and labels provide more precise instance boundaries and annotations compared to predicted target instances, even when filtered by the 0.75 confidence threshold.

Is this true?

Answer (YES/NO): NO